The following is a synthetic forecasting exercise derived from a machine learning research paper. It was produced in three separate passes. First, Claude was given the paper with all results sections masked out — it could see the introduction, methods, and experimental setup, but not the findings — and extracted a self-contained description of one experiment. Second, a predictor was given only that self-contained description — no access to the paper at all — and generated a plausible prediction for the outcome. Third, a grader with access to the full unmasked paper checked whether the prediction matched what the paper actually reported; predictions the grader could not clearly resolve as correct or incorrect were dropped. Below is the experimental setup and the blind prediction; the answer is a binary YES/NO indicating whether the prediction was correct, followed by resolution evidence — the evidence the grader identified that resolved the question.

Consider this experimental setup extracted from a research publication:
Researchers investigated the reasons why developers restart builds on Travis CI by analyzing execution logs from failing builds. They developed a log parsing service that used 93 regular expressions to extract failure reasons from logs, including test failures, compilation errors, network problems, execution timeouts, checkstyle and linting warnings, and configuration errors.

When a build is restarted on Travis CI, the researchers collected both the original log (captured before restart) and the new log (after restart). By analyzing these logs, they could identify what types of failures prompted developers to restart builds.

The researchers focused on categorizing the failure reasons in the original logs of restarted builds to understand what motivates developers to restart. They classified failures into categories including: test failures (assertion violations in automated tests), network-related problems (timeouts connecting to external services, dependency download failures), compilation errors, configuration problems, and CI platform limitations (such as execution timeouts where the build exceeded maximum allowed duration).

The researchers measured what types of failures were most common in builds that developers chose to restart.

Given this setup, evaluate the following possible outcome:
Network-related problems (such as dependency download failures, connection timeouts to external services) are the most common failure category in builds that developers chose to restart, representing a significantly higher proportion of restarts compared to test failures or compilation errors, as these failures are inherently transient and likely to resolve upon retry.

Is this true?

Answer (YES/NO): NO